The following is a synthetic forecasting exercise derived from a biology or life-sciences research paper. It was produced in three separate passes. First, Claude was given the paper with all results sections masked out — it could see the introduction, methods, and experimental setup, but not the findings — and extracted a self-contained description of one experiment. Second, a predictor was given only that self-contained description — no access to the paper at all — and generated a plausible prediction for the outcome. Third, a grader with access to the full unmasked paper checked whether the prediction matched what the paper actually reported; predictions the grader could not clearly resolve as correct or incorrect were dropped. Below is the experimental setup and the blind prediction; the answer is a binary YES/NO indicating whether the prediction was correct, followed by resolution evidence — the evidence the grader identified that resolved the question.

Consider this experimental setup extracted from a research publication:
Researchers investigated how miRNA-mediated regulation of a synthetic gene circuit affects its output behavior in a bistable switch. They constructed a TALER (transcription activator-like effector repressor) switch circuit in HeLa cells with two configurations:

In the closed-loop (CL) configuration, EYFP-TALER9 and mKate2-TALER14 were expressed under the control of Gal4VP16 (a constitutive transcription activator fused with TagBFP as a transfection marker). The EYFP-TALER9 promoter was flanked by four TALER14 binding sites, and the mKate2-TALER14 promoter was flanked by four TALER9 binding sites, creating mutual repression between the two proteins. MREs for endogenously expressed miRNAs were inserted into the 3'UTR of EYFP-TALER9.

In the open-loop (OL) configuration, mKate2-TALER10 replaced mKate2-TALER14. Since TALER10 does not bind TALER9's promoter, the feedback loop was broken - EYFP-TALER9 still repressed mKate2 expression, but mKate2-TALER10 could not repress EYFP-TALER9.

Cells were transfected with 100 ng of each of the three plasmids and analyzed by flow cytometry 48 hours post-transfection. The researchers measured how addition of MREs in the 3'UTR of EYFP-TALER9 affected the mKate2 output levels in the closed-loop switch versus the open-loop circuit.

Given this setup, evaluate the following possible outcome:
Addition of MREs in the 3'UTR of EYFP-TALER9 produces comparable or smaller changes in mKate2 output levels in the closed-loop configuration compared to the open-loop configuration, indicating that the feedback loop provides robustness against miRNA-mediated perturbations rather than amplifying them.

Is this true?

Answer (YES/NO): NO